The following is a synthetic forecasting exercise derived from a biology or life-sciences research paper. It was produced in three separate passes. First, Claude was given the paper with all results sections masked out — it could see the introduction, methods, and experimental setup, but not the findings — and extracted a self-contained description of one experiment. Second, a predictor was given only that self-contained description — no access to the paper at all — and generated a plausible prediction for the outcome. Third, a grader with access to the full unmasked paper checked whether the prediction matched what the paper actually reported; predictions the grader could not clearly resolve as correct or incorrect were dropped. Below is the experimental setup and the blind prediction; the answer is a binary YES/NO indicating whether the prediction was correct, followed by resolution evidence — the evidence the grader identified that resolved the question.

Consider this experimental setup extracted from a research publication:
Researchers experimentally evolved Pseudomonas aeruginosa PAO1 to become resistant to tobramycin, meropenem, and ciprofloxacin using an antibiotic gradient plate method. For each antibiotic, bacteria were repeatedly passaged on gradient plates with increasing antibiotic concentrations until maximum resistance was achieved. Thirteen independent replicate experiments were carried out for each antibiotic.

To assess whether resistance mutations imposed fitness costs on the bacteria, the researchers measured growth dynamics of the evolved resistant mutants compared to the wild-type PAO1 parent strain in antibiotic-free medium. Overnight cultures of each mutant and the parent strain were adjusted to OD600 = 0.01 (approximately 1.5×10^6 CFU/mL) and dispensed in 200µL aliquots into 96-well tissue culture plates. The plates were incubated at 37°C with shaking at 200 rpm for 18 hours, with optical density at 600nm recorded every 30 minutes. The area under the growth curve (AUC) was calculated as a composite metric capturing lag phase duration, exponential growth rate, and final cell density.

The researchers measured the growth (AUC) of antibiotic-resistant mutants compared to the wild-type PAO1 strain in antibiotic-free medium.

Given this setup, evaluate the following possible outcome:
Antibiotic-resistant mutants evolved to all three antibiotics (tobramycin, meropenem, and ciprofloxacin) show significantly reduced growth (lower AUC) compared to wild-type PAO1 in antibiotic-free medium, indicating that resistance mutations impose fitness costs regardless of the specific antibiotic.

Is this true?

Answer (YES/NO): YES